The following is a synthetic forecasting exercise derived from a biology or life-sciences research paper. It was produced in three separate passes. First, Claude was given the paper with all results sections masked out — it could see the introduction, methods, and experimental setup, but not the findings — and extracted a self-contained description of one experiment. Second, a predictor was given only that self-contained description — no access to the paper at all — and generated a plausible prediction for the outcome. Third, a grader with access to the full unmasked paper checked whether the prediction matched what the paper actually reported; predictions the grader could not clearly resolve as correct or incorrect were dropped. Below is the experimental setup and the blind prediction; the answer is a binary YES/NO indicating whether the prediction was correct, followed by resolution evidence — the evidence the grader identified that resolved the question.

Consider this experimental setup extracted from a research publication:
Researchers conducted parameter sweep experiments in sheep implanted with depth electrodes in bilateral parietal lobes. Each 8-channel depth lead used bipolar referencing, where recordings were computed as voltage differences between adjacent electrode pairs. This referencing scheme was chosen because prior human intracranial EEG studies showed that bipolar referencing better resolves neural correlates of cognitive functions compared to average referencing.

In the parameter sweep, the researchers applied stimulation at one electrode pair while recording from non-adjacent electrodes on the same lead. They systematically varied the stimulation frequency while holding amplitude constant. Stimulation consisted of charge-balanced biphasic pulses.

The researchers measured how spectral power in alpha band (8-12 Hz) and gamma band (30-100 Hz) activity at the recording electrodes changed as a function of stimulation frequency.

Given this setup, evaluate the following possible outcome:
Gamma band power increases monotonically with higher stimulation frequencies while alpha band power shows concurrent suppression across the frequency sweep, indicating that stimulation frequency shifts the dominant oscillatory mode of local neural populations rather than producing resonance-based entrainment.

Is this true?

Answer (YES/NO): NO